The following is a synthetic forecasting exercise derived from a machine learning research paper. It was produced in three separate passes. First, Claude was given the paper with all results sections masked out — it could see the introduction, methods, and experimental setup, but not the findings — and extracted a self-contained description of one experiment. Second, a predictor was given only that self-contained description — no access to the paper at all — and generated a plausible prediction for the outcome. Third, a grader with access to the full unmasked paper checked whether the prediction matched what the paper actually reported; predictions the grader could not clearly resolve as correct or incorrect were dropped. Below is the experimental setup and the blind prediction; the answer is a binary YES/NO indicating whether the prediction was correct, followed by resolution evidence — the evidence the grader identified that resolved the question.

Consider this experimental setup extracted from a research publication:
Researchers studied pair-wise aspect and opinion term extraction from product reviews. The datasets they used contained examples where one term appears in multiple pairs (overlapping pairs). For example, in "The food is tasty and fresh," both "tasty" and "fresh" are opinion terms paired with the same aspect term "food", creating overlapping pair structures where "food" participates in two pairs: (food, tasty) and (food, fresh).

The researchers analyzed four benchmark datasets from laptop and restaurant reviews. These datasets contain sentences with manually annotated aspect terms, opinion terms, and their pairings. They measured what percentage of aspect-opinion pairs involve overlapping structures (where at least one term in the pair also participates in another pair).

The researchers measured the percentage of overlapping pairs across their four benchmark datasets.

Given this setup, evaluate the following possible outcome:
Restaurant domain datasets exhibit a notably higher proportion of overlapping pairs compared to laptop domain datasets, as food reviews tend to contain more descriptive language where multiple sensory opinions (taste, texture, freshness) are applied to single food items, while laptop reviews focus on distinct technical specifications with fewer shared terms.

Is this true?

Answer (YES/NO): NO